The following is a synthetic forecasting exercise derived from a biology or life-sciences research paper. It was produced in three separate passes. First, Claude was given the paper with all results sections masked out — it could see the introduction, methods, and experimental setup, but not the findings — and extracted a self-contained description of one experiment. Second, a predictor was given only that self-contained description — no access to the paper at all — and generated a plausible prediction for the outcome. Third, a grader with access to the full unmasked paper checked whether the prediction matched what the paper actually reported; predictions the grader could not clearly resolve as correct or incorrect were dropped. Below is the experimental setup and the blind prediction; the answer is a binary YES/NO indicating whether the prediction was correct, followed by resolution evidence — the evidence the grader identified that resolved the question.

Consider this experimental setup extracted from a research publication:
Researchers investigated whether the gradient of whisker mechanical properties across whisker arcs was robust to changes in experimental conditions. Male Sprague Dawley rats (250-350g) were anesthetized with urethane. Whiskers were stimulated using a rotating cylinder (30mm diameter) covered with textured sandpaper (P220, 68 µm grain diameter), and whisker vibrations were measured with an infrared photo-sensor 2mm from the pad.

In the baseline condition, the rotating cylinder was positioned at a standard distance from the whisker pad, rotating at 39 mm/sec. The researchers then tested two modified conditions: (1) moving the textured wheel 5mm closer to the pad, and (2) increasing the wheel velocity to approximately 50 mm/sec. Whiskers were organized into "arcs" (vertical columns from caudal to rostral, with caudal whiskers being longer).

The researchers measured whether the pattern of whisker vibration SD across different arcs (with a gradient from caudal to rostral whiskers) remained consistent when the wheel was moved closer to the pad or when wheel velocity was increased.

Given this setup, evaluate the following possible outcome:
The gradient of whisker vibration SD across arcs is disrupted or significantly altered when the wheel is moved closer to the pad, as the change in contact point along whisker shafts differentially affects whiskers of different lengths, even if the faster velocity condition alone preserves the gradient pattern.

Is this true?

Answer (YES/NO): NO